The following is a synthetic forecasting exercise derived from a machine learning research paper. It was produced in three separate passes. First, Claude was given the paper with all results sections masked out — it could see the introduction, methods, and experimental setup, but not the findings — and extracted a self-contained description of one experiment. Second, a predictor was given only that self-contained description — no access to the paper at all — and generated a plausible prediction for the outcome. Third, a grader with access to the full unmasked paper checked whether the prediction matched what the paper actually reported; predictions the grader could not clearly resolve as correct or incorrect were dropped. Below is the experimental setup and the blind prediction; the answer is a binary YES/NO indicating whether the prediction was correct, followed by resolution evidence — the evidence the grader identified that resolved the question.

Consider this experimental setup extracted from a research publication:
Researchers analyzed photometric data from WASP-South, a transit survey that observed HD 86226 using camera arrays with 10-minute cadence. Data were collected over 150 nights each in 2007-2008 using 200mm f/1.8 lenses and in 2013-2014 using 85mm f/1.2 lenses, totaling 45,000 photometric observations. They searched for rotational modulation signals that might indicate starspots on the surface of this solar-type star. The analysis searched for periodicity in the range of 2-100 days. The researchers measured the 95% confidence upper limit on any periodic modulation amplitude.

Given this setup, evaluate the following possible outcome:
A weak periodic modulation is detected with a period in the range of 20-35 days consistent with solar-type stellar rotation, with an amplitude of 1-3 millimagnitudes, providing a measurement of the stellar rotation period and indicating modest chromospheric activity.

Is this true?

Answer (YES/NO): NO